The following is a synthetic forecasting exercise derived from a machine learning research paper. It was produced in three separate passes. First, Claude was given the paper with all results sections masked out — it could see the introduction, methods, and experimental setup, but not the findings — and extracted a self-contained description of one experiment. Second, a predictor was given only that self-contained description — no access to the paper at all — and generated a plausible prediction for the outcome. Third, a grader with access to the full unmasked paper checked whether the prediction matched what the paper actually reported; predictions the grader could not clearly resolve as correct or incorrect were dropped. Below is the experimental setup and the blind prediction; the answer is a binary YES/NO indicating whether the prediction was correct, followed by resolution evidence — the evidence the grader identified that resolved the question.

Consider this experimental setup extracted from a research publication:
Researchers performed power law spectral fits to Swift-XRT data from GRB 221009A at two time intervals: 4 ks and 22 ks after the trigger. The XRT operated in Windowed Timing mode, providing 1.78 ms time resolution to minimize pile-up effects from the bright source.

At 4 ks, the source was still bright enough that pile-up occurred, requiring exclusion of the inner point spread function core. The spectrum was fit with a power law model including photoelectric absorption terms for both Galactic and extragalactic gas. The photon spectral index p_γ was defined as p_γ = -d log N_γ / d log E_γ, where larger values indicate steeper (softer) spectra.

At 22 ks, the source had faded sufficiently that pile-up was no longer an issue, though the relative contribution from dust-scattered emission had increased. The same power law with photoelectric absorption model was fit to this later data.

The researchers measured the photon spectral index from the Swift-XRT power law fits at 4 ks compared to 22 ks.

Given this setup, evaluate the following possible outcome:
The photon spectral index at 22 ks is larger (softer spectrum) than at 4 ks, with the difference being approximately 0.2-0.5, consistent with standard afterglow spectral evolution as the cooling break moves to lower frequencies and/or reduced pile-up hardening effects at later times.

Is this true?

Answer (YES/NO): YES